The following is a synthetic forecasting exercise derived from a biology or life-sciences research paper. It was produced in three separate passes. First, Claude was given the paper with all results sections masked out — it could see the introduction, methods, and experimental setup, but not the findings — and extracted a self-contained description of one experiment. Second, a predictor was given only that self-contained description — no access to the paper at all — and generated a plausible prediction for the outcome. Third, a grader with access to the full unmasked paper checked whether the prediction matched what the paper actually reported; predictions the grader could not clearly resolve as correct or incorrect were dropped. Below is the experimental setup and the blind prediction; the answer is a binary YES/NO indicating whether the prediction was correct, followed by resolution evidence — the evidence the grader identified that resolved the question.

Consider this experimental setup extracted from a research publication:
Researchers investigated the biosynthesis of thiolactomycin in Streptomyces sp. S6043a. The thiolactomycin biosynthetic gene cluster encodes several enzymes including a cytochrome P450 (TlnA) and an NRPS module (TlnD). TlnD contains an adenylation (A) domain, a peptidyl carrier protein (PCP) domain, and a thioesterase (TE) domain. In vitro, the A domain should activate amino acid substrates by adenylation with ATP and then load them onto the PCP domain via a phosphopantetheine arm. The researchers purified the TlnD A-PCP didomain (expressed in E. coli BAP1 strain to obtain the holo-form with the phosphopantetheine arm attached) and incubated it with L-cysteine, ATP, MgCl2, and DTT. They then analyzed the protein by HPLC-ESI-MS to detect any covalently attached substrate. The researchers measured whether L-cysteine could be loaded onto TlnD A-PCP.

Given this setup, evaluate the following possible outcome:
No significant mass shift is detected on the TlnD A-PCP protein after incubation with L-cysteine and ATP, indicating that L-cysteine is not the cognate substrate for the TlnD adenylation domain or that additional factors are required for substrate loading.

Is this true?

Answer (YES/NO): NO